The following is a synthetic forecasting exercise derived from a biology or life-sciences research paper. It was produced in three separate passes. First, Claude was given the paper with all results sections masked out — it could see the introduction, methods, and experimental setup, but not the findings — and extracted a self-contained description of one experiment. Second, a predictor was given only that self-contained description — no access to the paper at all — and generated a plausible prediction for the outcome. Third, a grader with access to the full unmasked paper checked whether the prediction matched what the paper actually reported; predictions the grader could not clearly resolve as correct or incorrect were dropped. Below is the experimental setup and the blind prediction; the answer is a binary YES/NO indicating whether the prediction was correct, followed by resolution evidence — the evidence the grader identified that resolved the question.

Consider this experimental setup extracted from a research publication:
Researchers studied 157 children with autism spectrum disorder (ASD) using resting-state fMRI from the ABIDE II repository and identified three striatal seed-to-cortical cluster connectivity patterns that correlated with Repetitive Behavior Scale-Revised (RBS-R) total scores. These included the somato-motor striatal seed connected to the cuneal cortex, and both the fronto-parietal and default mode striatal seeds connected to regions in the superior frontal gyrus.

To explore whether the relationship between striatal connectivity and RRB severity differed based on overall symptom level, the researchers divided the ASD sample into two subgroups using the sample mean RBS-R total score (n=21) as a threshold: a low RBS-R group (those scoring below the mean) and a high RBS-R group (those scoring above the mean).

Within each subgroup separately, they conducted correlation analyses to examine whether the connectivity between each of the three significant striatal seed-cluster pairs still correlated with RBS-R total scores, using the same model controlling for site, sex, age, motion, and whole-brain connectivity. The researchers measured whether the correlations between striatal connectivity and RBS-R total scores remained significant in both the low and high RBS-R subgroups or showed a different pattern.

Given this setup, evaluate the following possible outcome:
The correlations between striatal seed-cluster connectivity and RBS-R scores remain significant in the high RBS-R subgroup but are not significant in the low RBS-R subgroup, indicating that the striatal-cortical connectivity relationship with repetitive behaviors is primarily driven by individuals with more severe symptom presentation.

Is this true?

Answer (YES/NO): NO